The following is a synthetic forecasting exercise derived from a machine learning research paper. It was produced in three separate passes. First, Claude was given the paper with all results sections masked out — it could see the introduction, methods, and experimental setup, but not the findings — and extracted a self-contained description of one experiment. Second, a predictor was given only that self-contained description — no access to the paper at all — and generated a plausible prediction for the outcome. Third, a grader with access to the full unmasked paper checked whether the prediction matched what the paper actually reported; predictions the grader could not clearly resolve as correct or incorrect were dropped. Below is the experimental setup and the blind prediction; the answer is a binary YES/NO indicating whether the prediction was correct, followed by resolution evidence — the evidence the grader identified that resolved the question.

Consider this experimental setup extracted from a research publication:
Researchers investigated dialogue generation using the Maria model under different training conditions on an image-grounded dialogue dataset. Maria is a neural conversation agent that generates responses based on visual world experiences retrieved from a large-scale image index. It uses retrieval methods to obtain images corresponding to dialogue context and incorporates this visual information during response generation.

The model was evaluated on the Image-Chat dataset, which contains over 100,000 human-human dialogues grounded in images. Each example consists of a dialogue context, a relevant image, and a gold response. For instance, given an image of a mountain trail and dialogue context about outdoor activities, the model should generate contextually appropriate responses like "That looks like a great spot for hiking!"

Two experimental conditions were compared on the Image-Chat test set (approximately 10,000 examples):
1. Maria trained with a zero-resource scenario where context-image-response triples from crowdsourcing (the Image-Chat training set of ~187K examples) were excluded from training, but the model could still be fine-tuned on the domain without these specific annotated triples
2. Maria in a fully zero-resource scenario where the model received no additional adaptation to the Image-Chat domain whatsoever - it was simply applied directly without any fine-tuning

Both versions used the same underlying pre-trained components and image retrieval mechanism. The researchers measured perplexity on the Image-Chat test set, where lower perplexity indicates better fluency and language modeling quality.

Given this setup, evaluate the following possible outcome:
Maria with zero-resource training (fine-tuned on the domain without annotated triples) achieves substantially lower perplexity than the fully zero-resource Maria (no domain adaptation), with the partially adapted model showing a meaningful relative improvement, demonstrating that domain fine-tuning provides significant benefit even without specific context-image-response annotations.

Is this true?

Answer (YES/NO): YES